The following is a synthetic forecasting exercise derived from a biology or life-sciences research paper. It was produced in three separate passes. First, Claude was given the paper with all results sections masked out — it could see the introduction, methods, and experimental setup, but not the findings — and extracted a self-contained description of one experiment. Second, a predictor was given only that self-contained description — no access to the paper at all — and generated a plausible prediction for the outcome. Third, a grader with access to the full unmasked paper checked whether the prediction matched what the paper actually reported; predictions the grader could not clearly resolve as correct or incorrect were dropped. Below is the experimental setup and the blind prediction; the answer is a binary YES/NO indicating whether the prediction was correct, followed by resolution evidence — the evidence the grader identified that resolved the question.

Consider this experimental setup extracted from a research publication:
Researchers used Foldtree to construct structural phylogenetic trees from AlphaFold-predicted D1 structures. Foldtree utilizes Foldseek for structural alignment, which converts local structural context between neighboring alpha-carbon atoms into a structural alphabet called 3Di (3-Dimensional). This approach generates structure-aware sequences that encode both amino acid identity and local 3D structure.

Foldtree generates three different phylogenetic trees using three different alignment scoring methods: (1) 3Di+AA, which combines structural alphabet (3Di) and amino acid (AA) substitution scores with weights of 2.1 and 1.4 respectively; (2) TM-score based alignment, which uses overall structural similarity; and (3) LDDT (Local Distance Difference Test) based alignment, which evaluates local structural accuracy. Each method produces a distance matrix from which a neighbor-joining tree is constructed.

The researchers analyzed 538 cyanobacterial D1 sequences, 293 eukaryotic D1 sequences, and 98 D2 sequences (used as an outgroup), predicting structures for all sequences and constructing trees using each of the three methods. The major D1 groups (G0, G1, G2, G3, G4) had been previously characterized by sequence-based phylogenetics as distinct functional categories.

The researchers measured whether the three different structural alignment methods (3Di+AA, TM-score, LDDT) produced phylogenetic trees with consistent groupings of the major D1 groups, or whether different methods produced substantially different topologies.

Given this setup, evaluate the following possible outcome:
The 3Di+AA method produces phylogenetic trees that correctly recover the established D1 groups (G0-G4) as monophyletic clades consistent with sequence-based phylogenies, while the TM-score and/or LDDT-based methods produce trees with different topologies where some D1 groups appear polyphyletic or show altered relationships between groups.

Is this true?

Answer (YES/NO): NO